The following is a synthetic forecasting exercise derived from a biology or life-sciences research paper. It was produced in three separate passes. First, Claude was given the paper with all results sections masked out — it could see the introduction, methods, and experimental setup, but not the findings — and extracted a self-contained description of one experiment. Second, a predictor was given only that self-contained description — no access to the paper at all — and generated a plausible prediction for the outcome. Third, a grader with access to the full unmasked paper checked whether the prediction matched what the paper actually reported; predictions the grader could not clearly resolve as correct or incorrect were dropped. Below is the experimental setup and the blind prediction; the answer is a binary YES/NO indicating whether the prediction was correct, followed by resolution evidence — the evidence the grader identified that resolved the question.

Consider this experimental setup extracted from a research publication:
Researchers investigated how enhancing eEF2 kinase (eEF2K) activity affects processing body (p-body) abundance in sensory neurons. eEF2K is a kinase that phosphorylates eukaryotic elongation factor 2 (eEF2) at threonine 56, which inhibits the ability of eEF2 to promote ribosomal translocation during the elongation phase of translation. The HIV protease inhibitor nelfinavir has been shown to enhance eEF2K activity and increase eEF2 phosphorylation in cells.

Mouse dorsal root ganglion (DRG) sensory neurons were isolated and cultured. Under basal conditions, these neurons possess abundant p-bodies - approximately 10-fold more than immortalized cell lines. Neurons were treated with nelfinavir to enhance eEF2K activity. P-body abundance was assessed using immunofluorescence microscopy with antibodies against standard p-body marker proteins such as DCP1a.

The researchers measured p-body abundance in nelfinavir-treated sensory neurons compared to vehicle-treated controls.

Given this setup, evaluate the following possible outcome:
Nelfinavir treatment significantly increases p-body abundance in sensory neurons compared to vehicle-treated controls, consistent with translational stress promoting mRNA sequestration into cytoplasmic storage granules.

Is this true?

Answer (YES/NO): NO